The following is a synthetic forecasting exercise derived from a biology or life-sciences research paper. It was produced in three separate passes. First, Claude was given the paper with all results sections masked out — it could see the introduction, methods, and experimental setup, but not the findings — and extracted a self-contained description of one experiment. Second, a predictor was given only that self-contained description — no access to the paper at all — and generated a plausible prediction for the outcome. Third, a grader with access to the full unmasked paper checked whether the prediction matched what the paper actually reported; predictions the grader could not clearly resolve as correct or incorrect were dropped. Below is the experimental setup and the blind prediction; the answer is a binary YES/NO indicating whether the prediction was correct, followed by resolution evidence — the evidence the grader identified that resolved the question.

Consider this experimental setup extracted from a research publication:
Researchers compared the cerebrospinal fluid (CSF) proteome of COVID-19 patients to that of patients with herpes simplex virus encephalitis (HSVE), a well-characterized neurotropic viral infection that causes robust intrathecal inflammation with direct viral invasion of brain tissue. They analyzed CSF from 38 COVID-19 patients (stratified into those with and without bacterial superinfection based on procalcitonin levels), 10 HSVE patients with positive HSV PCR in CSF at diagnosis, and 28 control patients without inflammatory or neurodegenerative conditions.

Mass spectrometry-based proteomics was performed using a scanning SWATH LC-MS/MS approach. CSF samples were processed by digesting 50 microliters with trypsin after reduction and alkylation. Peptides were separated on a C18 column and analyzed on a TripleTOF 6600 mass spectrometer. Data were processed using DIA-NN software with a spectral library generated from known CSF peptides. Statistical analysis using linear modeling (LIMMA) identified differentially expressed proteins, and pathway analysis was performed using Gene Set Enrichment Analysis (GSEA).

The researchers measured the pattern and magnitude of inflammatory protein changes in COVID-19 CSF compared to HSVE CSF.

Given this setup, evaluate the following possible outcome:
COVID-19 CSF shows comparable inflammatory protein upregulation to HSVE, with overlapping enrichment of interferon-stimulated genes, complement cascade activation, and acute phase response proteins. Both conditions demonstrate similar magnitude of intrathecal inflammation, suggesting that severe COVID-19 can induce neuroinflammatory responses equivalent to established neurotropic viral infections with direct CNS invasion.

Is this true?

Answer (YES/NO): NO